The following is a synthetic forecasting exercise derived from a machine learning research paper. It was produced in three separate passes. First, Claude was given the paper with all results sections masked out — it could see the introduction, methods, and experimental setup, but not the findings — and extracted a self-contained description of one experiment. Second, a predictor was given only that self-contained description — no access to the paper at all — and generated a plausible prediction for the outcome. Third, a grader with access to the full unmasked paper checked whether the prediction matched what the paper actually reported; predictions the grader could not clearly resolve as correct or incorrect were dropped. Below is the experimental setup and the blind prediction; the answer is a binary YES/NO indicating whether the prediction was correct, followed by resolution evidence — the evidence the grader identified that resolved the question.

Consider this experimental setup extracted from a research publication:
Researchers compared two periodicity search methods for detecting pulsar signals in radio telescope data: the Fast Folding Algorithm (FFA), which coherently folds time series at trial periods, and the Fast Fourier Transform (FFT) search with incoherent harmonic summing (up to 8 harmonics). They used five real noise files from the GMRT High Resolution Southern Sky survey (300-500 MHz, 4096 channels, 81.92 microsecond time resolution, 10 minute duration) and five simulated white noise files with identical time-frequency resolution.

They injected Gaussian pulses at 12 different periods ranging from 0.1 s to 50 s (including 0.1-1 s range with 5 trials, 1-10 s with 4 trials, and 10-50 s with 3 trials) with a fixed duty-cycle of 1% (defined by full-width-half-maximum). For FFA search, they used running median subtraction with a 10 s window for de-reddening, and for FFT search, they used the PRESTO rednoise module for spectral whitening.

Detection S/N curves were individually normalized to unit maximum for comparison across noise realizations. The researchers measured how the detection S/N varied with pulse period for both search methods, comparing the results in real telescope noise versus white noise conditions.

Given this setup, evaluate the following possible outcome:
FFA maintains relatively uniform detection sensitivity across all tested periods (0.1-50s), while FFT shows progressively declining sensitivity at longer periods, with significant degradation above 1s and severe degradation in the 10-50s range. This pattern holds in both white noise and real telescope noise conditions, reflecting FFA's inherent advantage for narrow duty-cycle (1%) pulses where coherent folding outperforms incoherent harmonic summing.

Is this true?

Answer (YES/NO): NO